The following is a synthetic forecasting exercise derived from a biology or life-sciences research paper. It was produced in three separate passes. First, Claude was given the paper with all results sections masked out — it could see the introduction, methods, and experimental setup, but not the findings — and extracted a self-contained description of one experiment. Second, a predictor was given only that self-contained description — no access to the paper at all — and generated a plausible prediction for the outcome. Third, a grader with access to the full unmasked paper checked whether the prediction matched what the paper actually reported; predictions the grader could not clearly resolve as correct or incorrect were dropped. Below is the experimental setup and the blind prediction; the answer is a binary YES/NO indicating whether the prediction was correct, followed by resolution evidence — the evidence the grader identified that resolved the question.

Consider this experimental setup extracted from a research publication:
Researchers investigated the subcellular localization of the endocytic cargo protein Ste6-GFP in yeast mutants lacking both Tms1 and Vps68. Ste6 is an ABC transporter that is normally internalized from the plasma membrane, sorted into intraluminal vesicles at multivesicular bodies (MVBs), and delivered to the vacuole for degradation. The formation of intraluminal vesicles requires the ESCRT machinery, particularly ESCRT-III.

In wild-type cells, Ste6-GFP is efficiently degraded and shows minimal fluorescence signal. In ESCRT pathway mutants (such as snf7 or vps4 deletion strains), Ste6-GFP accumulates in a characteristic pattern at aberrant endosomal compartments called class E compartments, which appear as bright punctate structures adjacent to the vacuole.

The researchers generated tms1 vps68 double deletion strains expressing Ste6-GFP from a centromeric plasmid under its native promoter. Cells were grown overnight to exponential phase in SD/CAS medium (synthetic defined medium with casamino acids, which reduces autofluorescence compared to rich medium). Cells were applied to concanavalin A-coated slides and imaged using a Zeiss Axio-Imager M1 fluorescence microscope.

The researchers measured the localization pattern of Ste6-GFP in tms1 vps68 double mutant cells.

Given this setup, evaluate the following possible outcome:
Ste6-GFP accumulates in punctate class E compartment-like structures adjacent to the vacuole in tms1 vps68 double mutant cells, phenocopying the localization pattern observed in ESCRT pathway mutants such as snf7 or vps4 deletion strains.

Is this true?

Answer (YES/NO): NO